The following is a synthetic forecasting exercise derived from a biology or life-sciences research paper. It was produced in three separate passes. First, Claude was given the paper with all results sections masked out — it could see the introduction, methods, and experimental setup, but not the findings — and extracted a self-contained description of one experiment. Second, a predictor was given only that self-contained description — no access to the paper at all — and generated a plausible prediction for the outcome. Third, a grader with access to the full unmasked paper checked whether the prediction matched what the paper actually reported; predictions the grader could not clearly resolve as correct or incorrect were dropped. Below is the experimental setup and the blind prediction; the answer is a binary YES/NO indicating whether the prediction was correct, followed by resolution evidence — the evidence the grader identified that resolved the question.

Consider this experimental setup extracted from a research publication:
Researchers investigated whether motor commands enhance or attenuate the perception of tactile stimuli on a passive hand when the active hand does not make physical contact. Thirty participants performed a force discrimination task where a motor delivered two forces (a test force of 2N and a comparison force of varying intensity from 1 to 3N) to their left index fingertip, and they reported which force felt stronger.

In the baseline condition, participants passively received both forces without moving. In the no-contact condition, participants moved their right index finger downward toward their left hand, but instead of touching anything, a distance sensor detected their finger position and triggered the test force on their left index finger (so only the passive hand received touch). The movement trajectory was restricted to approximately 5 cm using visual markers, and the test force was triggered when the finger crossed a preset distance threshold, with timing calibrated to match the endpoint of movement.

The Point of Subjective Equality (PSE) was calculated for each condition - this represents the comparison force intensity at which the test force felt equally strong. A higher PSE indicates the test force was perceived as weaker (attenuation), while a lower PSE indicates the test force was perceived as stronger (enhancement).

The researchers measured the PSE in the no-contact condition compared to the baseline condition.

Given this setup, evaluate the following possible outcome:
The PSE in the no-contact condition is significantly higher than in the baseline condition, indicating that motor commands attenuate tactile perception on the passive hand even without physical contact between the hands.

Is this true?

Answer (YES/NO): NO